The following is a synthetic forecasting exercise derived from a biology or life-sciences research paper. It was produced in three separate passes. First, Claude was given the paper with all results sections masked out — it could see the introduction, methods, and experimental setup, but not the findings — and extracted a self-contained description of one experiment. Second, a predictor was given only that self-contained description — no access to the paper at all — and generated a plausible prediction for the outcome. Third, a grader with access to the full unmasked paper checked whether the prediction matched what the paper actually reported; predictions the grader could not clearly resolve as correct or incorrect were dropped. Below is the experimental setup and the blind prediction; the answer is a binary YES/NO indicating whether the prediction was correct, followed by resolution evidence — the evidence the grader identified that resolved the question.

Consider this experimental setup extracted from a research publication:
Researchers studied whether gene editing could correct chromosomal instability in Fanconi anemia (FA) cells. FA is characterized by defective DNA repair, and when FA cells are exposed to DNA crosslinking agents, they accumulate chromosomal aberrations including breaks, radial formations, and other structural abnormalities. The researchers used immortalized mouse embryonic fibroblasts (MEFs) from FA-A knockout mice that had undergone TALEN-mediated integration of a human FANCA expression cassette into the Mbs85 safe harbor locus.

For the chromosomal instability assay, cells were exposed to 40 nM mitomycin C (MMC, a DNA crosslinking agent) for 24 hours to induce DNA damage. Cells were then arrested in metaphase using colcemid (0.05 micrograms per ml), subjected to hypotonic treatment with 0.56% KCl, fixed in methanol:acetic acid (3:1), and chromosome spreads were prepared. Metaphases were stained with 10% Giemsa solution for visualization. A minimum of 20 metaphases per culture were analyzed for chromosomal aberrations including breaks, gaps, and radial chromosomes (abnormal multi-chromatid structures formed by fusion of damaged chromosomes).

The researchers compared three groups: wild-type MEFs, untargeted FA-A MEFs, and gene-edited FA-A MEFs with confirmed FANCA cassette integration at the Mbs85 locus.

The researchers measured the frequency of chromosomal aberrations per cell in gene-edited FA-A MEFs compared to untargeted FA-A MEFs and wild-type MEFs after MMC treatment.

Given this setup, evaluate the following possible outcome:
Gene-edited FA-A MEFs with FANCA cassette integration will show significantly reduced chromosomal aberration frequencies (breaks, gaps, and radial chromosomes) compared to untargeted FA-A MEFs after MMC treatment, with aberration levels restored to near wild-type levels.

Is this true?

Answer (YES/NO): YES